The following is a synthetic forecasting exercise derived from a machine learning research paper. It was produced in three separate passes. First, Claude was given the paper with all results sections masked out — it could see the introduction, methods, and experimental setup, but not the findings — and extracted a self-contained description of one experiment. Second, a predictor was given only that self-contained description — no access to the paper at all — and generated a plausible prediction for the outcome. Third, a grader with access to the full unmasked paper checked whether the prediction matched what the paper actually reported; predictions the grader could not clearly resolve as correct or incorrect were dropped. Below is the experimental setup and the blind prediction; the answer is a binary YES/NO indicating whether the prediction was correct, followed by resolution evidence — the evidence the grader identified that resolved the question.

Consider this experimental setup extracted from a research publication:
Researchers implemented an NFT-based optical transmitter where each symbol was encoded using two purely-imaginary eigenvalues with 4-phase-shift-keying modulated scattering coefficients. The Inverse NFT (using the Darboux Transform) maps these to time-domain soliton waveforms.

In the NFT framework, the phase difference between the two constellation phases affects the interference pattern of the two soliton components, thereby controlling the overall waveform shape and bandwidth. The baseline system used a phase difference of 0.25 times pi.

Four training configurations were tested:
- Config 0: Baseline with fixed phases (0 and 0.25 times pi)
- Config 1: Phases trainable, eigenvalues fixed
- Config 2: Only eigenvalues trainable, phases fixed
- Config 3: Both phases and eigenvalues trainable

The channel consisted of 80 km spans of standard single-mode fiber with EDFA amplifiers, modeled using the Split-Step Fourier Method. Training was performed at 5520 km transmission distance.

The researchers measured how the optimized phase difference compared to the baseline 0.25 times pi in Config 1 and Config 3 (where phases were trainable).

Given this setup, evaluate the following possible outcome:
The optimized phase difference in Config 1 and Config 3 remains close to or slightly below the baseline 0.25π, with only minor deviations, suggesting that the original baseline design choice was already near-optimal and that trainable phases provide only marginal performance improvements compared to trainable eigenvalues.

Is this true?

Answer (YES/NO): NO